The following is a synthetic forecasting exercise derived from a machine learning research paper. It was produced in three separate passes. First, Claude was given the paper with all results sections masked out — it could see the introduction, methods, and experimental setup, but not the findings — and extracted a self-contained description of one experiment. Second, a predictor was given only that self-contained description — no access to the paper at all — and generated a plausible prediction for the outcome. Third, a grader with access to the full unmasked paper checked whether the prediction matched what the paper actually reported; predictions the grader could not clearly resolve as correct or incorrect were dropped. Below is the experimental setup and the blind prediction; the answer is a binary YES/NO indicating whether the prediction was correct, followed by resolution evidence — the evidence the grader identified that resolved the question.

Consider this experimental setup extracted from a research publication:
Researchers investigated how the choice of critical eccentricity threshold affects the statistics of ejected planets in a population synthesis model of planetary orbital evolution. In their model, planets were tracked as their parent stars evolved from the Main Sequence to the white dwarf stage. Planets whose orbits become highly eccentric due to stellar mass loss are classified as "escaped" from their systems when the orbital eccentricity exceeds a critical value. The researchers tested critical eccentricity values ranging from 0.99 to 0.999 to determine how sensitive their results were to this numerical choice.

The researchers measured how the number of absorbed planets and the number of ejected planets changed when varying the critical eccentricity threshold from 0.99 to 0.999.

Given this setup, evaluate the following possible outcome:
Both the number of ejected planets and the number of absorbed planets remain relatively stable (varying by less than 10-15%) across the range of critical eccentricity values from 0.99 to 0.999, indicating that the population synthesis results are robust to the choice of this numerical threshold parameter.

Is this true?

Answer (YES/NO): YES